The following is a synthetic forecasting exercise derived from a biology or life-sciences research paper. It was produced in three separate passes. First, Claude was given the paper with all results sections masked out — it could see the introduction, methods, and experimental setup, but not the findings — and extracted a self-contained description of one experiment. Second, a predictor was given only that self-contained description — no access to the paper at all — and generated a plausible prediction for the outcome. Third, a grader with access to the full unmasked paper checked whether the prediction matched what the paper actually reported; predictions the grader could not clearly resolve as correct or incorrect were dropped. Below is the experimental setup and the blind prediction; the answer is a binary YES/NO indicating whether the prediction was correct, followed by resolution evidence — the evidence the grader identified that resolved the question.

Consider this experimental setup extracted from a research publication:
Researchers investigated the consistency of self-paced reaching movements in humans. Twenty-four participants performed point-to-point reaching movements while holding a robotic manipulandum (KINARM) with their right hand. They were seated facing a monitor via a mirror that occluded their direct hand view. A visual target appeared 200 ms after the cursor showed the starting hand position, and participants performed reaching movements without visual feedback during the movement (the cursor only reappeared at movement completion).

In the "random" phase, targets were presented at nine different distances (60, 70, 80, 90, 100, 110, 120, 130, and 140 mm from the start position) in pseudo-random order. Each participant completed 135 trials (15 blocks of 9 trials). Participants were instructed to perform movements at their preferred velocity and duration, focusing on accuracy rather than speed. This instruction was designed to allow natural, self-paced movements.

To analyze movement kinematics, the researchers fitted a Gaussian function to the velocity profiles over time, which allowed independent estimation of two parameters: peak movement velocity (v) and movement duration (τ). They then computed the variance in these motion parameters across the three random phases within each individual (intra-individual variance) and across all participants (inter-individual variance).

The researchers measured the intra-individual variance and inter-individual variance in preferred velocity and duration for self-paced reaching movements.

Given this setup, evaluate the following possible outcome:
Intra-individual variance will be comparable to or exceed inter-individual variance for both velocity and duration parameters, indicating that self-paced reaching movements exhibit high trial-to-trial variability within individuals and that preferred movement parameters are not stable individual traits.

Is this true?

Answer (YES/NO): NO